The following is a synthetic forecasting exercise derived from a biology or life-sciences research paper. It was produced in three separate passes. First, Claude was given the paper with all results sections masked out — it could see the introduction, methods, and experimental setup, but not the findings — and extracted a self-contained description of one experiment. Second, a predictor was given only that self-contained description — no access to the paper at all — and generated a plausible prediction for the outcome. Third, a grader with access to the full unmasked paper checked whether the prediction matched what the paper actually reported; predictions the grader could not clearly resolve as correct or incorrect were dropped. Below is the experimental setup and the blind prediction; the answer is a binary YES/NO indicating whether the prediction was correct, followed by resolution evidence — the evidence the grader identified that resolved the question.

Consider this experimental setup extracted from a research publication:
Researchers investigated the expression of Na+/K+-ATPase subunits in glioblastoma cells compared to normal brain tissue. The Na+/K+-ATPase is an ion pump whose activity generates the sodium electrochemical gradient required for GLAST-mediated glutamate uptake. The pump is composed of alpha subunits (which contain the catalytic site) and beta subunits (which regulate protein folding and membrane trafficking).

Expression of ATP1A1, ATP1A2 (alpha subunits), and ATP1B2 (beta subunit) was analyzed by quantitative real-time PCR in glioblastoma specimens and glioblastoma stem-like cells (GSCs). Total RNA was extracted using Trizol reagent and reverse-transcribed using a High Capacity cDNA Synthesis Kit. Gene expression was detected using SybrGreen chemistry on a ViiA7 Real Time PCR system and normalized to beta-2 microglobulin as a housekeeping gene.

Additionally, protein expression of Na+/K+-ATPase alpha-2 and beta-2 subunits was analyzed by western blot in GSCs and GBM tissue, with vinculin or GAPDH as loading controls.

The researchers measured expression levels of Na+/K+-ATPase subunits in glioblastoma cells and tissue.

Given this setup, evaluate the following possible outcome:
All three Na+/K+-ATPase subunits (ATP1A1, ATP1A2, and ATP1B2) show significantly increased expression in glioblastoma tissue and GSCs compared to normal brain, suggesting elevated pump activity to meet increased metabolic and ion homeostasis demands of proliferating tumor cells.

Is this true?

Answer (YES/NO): NO